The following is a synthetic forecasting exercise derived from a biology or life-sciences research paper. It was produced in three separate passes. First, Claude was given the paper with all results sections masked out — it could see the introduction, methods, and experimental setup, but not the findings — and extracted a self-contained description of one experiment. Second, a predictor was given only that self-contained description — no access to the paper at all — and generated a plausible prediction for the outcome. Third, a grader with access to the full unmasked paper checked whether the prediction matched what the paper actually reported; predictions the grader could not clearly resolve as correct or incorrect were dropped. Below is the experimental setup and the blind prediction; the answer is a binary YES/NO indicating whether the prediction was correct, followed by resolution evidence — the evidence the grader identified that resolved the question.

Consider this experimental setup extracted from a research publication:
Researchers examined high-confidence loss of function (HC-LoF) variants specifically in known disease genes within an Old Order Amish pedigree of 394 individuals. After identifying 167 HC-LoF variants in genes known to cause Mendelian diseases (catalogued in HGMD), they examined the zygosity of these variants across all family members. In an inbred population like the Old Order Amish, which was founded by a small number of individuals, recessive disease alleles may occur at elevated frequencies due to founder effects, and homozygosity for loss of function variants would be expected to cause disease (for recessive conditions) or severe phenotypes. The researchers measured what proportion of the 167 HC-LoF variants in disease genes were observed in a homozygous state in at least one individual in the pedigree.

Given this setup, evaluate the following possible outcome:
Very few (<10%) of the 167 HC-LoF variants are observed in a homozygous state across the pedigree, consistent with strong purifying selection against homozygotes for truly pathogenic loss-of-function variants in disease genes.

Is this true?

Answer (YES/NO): NO